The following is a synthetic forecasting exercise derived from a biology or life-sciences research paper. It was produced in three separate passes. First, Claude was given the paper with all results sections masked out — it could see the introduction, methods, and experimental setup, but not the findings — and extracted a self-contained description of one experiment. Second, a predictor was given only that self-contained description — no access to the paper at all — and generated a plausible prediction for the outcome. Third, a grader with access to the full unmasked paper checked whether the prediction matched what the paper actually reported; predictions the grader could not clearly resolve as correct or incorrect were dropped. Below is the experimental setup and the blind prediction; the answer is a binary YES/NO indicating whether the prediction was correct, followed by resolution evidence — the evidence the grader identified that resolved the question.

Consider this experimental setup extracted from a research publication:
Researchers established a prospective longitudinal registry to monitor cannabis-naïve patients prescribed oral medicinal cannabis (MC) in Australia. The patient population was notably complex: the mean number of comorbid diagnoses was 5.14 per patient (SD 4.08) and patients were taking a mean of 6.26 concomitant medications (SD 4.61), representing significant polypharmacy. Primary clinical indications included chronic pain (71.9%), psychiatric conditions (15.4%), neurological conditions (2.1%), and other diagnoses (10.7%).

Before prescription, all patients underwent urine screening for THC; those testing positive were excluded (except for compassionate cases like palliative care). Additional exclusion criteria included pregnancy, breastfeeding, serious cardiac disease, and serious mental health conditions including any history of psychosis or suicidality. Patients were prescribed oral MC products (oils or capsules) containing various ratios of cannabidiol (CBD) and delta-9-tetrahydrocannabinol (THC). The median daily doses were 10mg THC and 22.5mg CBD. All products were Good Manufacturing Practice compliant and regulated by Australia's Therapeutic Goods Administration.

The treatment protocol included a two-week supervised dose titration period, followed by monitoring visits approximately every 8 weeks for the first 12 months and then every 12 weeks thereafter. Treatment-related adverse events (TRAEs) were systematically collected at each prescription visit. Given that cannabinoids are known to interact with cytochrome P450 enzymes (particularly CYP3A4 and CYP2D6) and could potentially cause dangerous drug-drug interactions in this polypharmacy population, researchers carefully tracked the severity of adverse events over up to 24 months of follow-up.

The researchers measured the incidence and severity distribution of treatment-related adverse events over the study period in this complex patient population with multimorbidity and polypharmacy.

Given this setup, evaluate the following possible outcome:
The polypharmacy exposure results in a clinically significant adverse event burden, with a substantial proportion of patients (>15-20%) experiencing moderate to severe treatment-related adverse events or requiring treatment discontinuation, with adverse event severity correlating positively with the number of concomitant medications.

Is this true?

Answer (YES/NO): NO